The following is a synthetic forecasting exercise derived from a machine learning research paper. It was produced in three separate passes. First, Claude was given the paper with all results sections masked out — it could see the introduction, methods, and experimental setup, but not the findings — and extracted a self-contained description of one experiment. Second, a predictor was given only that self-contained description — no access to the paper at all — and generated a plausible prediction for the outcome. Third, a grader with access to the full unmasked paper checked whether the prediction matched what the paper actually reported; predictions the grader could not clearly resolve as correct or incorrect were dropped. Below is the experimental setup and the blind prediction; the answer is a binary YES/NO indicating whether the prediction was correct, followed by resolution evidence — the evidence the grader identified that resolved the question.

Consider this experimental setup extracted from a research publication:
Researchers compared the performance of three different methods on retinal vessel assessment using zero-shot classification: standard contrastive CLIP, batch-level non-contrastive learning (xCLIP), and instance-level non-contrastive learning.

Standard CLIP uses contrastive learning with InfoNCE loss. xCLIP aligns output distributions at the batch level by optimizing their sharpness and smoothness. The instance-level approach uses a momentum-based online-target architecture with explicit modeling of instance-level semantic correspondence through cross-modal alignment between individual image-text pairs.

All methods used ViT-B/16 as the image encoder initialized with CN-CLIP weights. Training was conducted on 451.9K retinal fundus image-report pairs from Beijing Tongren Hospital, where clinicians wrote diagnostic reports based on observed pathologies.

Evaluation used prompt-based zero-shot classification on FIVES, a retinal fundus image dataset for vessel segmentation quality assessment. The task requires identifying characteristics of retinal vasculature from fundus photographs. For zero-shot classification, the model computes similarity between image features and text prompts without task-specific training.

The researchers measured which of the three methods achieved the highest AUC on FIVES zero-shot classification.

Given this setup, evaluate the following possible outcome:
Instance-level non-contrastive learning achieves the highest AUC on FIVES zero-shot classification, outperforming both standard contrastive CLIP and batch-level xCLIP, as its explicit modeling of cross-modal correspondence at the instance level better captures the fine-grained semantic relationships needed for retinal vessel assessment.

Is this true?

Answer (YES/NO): NO